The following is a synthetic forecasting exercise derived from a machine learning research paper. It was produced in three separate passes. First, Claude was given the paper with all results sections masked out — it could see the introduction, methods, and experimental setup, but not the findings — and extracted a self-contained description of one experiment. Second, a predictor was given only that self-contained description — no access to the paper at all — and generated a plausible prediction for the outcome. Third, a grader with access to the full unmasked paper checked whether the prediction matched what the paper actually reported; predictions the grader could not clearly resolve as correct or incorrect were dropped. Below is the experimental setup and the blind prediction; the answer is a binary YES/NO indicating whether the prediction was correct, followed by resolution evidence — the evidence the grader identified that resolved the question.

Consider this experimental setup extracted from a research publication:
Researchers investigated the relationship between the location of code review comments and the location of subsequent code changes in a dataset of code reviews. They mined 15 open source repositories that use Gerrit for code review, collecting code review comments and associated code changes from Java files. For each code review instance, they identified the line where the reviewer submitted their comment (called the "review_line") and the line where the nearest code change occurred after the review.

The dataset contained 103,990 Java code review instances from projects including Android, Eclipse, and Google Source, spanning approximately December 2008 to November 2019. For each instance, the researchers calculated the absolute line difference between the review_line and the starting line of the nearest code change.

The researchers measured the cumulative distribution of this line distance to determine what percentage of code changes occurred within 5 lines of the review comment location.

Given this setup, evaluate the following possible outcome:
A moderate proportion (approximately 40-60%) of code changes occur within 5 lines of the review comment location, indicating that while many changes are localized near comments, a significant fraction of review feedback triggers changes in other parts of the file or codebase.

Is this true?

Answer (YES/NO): NO